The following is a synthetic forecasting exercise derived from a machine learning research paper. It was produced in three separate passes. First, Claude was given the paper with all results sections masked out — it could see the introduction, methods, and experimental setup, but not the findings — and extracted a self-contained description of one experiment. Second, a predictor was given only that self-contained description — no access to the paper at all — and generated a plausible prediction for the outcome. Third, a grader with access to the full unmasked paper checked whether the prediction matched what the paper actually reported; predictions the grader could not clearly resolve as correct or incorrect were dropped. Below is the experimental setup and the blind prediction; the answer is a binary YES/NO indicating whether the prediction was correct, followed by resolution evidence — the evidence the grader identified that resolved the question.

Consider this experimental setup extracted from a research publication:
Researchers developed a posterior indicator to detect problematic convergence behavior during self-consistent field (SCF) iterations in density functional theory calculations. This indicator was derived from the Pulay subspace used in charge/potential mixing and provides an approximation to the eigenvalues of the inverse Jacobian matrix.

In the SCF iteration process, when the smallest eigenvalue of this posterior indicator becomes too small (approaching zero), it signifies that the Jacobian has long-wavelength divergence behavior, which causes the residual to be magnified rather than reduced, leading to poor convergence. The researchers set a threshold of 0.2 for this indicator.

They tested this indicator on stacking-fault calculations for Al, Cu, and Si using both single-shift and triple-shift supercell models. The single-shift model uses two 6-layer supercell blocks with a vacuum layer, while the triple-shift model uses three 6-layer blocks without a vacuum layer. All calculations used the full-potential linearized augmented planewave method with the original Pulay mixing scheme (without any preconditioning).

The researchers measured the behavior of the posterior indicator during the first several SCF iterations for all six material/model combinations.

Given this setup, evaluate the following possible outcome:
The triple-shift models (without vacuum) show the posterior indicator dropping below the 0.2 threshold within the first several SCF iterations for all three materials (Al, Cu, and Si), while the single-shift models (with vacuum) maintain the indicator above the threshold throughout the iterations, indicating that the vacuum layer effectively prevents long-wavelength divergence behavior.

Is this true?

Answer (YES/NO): NO